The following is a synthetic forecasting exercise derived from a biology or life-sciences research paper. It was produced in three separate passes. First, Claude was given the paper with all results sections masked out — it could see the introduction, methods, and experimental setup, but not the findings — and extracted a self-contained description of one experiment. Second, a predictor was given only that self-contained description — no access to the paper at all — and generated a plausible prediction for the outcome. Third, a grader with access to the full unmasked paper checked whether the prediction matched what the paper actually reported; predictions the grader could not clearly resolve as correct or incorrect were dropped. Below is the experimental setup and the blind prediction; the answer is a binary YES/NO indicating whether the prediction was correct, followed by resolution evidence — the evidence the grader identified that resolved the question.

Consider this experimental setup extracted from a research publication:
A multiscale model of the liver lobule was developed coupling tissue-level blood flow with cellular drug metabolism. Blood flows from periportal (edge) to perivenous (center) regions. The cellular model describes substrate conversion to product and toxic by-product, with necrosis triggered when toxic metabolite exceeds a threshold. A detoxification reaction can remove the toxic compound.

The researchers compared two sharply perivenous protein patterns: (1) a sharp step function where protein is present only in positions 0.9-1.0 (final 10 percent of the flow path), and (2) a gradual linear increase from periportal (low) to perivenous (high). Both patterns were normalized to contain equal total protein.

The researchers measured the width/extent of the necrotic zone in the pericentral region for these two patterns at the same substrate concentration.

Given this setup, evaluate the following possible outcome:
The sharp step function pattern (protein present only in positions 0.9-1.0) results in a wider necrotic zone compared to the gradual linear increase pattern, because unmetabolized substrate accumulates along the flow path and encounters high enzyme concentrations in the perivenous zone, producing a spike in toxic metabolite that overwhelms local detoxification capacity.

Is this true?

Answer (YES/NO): NO